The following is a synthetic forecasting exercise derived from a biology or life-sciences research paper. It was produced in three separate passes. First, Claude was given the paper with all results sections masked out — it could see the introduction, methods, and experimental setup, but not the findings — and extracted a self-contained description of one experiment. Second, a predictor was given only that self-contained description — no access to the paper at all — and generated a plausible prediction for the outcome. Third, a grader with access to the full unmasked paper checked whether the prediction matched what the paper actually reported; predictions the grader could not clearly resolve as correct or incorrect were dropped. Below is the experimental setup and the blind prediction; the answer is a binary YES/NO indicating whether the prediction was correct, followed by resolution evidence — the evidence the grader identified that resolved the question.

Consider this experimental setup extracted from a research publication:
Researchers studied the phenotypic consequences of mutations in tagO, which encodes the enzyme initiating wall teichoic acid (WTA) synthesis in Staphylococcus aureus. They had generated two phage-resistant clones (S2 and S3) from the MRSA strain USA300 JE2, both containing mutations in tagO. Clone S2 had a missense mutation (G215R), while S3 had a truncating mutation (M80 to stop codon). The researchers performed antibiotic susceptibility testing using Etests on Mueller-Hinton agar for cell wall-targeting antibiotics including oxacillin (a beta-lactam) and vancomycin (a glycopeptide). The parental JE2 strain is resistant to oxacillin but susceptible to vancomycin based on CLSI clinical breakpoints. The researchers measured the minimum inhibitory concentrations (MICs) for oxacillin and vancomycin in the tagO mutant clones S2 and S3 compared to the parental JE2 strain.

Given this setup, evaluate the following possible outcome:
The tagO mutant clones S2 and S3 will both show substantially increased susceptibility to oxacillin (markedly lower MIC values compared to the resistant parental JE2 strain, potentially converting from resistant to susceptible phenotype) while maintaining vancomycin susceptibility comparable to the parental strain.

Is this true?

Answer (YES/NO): NO